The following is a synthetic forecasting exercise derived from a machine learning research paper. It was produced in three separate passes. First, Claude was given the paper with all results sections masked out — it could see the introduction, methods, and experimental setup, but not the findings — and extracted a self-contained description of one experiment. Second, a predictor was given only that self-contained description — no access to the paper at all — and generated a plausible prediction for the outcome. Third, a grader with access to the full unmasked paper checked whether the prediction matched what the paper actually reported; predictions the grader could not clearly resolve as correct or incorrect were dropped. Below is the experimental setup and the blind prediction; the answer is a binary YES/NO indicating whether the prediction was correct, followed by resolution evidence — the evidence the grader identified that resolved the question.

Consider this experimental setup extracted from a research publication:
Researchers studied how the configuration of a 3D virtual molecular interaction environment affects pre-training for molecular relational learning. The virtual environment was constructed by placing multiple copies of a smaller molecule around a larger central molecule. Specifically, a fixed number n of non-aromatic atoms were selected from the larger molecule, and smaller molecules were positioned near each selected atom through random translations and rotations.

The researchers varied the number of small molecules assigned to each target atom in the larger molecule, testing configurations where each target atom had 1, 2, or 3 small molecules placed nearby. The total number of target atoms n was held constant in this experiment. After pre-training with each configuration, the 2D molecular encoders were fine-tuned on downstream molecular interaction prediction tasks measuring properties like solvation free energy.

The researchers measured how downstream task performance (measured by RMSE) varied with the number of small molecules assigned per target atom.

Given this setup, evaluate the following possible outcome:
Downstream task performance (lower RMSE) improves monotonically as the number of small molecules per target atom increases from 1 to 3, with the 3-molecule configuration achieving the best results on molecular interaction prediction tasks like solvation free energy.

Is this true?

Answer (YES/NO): NO